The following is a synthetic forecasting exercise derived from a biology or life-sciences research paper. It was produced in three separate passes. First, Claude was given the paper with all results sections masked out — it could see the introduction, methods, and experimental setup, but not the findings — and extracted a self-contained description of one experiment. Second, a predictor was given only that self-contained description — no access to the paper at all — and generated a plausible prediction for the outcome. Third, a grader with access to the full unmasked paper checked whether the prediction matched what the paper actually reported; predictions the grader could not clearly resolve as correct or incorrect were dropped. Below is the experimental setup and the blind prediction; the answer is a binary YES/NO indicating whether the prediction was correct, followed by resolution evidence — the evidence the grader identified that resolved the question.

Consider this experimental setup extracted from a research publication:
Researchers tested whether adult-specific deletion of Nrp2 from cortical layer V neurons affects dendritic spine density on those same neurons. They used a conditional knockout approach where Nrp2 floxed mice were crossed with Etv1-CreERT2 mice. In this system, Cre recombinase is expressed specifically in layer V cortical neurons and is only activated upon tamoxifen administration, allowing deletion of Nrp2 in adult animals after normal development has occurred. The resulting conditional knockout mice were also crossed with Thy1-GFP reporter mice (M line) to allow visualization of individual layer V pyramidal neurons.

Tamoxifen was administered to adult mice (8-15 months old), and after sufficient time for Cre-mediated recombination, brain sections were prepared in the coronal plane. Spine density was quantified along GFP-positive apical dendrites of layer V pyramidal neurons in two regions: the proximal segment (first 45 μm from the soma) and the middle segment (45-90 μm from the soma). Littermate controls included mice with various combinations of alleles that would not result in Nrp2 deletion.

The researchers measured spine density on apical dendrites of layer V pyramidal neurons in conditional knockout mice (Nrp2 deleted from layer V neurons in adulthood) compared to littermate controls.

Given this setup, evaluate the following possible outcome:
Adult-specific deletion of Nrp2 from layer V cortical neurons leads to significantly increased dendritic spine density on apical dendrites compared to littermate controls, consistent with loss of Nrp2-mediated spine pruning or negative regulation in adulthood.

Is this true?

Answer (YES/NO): YES